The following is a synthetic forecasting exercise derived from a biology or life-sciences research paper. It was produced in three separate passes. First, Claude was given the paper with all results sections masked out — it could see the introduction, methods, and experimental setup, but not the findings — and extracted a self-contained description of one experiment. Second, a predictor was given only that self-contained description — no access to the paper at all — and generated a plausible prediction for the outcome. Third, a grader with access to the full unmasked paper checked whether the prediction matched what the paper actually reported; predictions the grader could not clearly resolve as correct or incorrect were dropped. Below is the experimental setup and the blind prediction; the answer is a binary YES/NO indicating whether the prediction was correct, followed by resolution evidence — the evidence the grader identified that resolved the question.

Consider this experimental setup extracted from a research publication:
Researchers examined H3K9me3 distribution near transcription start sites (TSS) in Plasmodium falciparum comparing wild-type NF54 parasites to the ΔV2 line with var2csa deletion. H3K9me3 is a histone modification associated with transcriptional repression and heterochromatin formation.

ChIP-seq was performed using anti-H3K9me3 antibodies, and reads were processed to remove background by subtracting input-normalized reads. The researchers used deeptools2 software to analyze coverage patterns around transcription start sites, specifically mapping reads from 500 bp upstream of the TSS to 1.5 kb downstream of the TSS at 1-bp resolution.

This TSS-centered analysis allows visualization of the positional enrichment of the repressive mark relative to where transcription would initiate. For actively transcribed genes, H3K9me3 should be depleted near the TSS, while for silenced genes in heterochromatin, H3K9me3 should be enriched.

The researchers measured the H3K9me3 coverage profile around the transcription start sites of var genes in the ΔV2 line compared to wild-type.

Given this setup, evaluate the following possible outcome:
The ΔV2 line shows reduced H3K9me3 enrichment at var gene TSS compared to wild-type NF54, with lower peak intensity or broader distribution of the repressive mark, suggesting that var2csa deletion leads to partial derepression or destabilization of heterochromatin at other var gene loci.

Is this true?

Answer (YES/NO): NO